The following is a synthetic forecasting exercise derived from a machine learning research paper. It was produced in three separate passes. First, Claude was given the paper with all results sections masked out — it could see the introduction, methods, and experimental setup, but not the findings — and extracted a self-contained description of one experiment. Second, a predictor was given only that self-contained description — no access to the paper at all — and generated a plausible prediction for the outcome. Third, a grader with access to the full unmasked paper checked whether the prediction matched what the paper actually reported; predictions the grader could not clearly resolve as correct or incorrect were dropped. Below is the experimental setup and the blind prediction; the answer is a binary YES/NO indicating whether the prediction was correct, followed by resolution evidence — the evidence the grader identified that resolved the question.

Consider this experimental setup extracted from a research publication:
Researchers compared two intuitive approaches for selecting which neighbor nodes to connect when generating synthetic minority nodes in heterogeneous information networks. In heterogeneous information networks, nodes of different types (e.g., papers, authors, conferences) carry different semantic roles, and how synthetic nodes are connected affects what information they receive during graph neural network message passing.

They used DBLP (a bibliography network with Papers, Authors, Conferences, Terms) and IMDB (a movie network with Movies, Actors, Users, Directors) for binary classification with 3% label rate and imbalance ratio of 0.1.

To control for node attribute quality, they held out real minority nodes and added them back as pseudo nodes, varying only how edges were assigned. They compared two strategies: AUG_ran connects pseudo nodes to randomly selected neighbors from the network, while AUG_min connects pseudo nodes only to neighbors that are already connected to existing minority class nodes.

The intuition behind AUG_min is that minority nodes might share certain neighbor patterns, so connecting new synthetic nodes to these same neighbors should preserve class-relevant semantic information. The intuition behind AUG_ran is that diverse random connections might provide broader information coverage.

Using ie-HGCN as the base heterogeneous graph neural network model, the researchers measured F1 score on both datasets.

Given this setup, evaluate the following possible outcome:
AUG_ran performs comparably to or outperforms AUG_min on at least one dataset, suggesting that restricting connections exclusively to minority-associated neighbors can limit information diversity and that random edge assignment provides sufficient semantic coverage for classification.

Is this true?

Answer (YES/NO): YES